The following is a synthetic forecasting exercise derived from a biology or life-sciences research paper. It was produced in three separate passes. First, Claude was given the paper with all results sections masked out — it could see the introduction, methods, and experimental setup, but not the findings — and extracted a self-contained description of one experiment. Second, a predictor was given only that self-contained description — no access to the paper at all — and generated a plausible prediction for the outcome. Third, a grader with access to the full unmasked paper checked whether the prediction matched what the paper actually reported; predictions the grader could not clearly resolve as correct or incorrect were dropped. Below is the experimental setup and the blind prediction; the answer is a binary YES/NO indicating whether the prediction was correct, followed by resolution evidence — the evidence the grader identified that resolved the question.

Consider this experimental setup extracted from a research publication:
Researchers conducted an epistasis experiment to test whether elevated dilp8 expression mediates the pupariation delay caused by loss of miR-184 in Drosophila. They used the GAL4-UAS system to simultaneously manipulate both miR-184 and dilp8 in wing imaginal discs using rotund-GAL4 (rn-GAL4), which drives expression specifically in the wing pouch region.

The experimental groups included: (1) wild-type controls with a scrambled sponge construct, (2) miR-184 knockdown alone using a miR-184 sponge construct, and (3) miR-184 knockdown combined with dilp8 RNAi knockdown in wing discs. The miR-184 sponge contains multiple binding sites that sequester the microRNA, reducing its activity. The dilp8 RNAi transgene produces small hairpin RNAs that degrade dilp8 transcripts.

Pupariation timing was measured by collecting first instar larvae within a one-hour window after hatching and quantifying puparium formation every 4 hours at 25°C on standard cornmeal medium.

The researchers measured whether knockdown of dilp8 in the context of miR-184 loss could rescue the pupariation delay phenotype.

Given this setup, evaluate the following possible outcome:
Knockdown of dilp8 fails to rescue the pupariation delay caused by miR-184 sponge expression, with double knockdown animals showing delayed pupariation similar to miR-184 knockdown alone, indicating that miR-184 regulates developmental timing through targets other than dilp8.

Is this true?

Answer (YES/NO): NO